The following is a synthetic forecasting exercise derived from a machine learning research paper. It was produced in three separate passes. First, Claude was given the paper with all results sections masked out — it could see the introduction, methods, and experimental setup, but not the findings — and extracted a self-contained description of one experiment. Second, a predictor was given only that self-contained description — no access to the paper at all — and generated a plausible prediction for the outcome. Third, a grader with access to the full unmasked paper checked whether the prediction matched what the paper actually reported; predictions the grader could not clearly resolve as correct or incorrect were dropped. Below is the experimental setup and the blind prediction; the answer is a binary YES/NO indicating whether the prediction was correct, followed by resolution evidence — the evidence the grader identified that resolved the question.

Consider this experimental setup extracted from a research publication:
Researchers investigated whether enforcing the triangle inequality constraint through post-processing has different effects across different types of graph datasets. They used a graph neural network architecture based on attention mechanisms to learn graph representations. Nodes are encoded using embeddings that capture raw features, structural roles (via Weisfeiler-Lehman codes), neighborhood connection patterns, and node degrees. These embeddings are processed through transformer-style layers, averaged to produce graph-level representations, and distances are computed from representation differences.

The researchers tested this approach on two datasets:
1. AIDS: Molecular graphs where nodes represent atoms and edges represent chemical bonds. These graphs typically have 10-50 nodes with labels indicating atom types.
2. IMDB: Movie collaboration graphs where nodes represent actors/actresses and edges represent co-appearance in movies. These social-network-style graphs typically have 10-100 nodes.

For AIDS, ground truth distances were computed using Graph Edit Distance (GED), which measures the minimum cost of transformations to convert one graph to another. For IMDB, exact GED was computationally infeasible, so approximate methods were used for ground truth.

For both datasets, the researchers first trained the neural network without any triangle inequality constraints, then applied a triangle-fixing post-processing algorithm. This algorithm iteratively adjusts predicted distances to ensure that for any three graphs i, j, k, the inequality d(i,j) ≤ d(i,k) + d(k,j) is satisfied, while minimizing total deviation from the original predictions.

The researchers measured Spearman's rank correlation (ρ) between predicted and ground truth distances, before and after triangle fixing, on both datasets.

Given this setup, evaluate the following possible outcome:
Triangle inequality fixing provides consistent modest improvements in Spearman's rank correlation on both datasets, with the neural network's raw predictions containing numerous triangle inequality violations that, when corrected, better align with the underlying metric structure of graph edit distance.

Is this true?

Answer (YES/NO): NO